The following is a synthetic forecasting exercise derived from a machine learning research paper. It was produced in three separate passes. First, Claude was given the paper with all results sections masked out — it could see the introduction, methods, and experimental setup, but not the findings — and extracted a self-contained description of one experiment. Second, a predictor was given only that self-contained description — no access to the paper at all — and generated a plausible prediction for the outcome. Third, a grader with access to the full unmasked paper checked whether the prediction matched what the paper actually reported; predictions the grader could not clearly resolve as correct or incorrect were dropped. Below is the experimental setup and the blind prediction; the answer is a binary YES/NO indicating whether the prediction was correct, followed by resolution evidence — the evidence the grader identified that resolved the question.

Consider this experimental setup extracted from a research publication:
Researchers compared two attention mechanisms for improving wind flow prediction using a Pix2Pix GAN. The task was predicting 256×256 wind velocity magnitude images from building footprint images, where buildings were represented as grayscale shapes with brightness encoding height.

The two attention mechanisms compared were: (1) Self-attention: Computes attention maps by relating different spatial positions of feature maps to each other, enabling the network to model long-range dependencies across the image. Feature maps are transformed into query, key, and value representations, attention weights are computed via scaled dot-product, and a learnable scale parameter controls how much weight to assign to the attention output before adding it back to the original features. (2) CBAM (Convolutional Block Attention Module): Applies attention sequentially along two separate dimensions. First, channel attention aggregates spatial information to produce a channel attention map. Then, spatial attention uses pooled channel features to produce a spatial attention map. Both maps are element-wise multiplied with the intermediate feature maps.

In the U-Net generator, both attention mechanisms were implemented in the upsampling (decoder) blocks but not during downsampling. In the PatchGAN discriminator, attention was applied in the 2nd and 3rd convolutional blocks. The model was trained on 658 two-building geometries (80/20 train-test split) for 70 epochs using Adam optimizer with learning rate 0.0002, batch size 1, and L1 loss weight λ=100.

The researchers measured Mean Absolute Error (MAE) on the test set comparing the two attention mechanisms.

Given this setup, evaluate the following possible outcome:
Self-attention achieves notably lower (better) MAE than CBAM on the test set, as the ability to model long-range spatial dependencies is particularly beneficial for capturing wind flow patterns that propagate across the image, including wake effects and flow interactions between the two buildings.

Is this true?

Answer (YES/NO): NO